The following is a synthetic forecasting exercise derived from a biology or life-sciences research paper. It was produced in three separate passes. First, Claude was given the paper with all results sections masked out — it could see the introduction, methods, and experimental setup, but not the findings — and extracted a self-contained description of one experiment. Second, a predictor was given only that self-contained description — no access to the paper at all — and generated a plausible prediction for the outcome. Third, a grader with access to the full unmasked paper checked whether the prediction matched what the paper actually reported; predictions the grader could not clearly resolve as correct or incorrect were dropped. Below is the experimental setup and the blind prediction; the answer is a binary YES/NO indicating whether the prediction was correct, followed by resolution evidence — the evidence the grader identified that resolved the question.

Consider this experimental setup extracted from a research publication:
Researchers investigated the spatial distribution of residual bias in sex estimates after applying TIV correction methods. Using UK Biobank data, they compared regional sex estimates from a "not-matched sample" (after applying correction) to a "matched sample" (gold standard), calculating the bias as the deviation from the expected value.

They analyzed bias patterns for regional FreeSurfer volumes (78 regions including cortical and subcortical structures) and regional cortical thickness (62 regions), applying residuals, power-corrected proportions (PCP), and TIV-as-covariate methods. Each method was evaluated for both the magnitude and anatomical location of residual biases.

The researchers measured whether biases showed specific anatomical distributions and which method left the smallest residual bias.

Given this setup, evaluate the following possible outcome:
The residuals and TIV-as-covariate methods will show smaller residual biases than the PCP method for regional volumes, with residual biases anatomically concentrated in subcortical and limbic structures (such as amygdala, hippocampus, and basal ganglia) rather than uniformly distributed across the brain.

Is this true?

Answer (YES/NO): NO